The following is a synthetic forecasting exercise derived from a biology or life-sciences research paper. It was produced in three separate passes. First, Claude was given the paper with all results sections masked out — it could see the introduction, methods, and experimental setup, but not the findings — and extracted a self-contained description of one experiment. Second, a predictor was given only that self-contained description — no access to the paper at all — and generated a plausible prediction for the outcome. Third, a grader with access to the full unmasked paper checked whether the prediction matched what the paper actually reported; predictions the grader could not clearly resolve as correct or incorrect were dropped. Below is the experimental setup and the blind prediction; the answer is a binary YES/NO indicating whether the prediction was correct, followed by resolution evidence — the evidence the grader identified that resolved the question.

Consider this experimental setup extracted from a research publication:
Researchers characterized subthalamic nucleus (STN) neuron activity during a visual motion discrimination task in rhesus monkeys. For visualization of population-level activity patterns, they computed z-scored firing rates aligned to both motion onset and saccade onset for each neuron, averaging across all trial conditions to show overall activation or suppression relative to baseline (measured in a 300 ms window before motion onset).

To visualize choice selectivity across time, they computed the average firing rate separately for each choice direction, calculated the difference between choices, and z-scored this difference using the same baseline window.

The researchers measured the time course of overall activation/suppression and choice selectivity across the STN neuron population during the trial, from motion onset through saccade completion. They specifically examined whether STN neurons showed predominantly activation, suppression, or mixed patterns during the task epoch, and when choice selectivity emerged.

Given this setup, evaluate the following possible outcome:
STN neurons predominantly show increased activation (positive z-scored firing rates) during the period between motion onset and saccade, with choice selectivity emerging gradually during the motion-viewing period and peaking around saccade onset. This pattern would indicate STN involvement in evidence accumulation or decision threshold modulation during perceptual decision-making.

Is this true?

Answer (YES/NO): NO